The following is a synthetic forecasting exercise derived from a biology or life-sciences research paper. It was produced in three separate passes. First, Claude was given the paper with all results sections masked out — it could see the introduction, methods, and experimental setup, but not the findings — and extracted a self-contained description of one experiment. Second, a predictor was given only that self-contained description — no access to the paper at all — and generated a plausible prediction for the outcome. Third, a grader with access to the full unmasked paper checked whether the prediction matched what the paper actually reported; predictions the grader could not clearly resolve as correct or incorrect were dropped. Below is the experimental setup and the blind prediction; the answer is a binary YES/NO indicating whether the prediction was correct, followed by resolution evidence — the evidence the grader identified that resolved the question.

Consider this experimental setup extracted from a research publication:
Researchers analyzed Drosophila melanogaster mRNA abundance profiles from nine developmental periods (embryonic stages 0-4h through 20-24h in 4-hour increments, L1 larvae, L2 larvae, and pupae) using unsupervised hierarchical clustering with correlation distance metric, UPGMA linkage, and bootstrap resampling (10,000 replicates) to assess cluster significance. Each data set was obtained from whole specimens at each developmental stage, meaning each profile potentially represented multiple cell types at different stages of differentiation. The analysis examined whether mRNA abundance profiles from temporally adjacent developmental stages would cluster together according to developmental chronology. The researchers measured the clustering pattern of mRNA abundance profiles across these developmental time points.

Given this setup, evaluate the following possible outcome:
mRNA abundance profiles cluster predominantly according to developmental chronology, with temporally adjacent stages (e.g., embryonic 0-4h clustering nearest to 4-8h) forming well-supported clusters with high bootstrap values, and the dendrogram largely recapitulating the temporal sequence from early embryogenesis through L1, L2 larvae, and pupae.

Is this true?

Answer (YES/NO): NO